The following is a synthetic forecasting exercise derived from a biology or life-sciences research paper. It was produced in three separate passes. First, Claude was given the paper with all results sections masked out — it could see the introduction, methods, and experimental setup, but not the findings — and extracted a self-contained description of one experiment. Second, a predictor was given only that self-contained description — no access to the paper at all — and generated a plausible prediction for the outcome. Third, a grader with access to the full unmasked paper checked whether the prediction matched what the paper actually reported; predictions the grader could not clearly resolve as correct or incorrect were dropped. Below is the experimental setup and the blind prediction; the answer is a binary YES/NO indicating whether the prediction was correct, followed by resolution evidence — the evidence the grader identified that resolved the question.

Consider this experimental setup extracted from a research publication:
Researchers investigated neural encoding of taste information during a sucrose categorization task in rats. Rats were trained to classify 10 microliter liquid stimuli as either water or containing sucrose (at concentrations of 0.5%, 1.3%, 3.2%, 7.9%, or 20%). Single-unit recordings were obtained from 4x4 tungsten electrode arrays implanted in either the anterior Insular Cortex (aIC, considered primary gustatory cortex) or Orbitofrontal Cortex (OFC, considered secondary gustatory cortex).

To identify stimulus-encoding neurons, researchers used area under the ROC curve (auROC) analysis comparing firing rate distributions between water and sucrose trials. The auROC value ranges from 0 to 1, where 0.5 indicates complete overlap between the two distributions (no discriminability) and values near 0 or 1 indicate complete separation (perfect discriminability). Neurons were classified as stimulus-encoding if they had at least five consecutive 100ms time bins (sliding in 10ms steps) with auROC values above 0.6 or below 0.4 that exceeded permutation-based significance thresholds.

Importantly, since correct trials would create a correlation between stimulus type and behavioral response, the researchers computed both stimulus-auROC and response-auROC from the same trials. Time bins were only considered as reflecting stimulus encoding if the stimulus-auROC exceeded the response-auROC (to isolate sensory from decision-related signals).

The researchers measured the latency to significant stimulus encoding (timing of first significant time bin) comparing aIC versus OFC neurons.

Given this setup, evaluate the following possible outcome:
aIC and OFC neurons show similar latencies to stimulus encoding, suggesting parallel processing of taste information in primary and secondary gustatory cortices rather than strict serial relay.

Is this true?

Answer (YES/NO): NO